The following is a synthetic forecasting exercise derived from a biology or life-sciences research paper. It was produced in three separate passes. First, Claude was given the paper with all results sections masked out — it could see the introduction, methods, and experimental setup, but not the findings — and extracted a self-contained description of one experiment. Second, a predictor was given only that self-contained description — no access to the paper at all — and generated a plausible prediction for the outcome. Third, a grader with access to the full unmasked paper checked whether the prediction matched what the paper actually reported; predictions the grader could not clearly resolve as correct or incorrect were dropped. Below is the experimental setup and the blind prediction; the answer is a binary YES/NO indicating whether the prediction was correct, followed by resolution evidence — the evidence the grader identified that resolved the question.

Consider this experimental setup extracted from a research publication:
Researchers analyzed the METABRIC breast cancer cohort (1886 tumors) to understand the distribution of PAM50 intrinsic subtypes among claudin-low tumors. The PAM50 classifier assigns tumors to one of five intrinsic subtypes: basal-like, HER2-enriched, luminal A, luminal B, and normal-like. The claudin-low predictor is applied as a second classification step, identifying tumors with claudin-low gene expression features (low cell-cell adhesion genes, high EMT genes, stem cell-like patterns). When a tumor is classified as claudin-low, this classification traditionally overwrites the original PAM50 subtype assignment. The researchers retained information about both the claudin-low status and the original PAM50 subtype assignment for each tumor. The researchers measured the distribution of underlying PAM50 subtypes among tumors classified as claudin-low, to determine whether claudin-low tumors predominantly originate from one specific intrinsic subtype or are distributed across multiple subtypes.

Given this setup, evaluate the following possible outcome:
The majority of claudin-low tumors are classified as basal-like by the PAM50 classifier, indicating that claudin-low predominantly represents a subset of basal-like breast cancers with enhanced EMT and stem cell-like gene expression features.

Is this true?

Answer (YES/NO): NO